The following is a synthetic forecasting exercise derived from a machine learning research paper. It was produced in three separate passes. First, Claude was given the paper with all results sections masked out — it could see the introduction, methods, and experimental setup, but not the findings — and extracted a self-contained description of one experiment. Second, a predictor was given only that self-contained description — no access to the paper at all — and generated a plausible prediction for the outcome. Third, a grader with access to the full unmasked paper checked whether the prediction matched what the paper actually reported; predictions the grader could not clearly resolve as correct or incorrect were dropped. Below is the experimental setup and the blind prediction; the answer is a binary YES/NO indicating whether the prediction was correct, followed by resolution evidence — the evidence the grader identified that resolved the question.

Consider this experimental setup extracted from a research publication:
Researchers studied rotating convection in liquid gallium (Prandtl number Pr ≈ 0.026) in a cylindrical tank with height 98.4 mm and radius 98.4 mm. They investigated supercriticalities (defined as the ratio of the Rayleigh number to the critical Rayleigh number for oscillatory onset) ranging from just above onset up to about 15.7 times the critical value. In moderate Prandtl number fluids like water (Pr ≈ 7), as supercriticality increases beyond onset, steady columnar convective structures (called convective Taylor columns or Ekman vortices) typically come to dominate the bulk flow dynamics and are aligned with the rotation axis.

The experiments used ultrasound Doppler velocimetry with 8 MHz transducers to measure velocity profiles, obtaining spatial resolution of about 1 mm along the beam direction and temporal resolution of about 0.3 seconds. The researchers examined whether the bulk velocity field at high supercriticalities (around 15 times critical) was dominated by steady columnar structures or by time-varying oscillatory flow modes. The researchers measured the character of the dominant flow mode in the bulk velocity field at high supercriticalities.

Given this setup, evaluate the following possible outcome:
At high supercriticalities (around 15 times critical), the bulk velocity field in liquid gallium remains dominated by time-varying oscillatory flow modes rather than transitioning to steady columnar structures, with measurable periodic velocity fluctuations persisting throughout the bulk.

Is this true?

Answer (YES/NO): YES